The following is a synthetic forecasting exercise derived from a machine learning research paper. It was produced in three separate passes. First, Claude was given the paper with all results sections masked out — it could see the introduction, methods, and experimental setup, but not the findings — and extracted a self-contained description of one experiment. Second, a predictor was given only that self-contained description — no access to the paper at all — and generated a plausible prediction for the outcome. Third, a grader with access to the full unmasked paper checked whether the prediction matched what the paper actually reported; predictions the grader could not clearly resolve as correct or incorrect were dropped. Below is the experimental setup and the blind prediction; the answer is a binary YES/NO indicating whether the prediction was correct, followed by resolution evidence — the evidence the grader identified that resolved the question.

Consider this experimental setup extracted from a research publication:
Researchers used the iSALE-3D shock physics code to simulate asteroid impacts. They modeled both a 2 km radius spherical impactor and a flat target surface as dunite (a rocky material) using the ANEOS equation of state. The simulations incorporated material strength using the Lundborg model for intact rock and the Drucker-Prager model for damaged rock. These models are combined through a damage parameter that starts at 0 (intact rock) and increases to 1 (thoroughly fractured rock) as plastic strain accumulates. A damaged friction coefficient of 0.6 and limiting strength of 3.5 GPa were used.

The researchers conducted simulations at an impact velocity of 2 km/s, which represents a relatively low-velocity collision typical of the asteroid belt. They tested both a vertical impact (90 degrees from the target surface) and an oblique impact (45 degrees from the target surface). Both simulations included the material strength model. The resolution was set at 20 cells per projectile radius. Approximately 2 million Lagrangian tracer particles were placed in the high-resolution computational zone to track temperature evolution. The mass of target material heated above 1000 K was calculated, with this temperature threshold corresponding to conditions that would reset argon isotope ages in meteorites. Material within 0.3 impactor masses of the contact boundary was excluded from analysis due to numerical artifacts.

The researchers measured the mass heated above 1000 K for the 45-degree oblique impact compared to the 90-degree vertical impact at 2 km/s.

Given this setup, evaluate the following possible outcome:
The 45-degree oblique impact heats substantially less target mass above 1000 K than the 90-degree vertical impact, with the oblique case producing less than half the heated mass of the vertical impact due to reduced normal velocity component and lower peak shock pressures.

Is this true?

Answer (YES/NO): NO